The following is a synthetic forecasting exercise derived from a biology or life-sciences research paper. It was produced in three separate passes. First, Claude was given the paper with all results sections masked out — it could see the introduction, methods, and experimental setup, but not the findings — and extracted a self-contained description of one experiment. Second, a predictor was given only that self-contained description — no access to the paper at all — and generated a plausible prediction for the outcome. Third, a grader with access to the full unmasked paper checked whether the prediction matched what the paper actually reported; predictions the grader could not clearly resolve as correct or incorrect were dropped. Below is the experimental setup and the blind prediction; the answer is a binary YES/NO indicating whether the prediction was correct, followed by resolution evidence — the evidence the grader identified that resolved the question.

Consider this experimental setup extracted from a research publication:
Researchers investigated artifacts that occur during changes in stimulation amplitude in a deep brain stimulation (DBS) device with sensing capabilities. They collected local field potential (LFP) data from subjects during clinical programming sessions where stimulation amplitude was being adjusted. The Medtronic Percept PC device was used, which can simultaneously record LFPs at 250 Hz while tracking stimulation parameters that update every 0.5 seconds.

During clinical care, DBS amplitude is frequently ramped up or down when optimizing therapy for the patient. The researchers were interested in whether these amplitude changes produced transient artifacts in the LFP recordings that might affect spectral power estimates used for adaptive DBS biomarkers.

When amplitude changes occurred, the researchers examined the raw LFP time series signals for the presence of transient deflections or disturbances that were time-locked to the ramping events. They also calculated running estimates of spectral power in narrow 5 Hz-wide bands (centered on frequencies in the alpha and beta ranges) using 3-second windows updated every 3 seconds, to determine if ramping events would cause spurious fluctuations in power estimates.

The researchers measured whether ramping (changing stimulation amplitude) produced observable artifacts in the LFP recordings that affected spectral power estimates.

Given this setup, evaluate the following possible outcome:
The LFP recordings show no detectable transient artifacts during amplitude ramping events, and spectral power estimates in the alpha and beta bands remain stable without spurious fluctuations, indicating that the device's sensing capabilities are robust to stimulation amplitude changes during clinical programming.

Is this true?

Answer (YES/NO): NO